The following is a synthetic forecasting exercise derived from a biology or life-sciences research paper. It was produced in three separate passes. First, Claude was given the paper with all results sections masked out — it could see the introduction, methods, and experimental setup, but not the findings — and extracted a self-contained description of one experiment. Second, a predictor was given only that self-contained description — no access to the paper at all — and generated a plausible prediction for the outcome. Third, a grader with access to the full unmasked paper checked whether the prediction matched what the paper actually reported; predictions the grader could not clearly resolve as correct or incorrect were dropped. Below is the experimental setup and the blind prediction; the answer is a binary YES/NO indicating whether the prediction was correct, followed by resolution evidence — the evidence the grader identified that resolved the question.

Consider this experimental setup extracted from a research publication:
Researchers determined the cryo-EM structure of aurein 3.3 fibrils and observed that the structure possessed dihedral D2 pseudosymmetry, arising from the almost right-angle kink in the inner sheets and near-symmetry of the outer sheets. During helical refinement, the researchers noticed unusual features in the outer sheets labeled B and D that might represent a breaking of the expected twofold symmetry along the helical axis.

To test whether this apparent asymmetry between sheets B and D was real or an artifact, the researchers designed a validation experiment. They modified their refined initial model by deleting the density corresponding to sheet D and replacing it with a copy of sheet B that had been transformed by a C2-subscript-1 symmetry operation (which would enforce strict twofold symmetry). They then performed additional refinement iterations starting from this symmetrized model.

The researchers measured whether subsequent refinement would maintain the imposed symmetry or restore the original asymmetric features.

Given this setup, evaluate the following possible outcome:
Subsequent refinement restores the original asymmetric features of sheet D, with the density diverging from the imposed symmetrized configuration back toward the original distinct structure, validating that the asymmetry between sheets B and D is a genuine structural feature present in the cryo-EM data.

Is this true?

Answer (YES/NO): YES